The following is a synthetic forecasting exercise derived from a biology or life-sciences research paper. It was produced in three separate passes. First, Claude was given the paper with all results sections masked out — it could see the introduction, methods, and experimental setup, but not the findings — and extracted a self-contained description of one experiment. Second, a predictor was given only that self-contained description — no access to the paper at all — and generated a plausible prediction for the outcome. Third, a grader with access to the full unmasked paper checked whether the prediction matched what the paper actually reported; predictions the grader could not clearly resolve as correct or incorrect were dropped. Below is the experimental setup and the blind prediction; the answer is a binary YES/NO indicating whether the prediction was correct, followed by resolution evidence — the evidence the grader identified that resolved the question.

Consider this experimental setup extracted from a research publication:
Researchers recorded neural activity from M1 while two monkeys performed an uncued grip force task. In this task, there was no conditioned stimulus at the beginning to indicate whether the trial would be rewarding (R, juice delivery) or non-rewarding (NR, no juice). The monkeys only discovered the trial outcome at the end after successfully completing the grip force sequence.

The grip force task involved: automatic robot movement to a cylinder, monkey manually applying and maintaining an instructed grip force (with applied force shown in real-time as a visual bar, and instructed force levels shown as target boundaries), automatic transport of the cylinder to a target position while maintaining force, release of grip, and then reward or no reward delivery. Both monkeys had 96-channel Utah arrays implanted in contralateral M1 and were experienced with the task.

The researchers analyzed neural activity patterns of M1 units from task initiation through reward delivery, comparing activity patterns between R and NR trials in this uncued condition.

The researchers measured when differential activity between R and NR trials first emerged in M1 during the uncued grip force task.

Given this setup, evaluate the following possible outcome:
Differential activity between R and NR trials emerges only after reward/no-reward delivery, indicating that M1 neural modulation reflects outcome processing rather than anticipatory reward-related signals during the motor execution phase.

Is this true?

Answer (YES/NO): NO